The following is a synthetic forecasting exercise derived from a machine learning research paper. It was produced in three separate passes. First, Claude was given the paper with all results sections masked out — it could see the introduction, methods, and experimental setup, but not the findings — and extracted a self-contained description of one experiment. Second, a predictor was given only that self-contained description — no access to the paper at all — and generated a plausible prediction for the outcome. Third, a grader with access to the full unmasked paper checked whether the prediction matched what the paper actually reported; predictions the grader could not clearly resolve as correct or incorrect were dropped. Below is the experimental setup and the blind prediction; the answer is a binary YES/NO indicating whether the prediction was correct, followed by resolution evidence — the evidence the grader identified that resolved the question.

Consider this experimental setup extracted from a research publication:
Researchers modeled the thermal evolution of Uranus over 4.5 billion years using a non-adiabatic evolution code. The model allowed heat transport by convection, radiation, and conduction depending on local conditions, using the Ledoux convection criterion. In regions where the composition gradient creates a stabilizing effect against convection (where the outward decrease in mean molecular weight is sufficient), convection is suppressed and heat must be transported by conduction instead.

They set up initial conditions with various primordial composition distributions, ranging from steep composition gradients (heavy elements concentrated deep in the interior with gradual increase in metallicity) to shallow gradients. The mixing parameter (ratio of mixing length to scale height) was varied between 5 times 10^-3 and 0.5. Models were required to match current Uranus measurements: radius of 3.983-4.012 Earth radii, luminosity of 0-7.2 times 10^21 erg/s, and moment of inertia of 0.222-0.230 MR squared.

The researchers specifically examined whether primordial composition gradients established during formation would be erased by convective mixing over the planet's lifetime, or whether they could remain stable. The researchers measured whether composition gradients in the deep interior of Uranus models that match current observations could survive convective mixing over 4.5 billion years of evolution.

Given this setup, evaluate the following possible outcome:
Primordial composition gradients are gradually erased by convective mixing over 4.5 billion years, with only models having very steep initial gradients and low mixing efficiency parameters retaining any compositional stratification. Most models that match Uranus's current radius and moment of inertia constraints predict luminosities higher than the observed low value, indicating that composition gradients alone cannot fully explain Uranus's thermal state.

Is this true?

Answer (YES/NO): NO